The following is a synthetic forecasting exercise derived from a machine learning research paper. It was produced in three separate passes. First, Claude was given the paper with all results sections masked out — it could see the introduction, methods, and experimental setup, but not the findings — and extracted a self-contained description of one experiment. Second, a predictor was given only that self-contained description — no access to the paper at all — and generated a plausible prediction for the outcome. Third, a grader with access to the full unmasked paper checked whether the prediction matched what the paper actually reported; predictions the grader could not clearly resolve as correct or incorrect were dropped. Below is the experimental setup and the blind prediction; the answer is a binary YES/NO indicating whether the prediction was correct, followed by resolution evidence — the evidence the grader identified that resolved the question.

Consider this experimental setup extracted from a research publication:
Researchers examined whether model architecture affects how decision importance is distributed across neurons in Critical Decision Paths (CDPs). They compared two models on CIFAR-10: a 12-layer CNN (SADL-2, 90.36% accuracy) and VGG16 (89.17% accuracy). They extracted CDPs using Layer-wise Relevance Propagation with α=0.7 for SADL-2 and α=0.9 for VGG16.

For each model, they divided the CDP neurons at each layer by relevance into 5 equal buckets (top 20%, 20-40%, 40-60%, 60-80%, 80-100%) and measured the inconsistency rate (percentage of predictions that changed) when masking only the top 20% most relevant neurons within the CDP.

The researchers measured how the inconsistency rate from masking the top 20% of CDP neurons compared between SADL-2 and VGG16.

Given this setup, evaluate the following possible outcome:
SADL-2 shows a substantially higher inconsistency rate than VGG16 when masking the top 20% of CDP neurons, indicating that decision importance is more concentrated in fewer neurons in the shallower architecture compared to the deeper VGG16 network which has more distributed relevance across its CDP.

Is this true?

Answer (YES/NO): NO